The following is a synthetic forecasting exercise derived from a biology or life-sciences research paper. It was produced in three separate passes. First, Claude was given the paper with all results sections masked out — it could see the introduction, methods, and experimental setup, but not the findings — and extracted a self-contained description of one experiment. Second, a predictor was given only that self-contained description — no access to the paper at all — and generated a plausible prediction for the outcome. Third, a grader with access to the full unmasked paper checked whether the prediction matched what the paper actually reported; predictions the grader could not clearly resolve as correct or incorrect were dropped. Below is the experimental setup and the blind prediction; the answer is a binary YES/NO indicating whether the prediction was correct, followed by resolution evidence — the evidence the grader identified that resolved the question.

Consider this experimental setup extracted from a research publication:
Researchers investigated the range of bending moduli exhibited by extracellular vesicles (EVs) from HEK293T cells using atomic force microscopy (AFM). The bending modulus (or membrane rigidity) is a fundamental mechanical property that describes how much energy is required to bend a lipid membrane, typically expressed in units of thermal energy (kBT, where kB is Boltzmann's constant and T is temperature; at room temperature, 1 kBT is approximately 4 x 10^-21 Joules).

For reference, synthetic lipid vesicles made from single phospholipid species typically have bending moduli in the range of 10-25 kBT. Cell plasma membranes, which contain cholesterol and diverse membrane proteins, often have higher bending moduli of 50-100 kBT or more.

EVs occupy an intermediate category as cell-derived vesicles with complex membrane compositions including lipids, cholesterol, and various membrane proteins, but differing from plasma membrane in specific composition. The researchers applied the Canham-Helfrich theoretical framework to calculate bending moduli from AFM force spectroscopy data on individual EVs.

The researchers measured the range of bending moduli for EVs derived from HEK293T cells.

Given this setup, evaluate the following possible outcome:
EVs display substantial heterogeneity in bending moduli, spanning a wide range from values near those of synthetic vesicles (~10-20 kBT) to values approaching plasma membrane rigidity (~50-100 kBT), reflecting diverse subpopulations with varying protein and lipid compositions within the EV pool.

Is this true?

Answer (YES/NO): NO